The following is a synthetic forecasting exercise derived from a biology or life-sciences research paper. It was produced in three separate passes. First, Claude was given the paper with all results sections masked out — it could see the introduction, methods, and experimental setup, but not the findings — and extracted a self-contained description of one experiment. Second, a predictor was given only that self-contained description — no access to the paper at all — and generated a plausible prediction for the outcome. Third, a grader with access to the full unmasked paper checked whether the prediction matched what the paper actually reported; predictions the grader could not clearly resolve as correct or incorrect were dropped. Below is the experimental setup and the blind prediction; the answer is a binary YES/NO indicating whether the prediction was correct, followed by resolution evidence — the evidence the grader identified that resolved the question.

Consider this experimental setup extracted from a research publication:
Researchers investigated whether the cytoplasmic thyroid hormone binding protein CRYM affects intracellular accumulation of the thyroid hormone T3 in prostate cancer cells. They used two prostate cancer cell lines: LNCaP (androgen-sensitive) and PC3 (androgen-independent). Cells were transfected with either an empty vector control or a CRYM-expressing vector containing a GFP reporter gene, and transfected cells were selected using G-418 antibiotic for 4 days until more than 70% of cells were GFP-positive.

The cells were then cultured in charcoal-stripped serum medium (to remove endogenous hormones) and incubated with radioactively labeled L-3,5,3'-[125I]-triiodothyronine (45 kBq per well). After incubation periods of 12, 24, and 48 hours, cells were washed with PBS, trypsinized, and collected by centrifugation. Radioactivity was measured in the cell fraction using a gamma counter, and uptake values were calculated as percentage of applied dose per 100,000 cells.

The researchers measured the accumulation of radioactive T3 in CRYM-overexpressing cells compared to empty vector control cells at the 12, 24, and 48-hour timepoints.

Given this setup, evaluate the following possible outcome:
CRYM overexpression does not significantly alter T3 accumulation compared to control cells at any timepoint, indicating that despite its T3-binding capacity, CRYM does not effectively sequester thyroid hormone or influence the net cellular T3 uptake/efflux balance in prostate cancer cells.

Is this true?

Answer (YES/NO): NO